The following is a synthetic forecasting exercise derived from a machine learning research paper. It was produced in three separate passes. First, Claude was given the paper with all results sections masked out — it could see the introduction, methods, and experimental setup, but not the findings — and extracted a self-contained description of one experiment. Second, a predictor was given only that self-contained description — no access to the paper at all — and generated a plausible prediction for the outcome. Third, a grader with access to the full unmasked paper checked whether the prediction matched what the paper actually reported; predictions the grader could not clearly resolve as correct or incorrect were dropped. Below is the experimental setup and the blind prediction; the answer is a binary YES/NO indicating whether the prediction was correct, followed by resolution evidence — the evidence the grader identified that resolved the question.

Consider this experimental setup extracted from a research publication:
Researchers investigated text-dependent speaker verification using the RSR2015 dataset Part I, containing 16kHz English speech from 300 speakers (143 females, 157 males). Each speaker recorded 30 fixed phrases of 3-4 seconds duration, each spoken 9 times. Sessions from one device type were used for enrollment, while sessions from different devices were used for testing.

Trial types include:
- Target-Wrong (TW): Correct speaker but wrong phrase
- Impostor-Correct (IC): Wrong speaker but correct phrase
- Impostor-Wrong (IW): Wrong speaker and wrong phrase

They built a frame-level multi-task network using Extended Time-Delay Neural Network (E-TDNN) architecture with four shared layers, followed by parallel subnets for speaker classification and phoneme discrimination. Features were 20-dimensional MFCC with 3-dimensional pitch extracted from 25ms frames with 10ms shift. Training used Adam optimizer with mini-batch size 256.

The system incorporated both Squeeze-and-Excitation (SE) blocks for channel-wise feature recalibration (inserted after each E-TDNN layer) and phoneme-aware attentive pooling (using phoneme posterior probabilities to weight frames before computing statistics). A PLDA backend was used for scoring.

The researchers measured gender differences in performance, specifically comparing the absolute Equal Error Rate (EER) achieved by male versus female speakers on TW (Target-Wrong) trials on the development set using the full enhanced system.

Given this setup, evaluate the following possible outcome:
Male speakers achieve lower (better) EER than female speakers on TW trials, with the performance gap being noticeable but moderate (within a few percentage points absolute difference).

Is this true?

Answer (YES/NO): NO